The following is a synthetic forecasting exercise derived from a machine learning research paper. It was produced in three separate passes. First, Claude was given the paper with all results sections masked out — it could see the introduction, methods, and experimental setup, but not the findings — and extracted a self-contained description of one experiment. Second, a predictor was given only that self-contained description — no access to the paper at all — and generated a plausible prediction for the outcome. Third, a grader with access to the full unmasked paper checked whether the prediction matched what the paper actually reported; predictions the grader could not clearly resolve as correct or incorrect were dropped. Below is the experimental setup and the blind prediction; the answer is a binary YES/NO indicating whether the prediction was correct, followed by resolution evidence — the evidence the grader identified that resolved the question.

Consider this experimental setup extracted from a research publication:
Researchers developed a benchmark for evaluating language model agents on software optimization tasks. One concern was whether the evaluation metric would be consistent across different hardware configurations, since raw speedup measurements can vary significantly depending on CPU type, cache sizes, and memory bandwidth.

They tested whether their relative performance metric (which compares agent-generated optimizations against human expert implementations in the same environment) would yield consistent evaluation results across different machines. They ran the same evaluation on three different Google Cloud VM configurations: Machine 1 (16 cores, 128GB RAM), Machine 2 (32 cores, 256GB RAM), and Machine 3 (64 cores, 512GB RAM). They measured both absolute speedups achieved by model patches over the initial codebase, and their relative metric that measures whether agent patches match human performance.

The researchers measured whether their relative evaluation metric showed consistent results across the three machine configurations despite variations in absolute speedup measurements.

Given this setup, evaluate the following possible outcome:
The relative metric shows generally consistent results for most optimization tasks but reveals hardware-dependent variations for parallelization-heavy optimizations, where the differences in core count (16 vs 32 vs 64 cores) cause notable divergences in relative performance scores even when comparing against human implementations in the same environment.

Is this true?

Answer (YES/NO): NO